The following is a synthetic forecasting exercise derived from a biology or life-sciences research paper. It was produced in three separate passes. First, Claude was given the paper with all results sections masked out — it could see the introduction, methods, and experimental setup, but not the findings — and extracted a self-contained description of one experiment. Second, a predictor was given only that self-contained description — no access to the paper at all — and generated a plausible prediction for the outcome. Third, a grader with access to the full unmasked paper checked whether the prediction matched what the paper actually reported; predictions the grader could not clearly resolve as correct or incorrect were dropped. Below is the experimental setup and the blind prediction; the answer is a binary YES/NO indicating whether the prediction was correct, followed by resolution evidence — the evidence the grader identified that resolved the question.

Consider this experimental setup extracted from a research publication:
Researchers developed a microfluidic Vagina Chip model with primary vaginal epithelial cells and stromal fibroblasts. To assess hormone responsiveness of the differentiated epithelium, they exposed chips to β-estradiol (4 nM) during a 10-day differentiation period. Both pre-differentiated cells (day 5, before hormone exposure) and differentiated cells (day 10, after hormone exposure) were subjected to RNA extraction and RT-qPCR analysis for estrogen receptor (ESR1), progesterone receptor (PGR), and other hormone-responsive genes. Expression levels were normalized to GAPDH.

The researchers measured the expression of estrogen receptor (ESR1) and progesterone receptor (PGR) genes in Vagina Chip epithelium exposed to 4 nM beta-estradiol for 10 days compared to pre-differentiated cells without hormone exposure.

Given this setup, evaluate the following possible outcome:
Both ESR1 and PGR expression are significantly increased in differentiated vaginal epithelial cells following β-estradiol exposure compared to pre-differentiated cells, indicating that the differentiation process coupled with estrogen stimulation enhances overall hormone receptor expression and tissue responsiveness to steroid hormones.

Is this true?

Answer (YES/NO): NO